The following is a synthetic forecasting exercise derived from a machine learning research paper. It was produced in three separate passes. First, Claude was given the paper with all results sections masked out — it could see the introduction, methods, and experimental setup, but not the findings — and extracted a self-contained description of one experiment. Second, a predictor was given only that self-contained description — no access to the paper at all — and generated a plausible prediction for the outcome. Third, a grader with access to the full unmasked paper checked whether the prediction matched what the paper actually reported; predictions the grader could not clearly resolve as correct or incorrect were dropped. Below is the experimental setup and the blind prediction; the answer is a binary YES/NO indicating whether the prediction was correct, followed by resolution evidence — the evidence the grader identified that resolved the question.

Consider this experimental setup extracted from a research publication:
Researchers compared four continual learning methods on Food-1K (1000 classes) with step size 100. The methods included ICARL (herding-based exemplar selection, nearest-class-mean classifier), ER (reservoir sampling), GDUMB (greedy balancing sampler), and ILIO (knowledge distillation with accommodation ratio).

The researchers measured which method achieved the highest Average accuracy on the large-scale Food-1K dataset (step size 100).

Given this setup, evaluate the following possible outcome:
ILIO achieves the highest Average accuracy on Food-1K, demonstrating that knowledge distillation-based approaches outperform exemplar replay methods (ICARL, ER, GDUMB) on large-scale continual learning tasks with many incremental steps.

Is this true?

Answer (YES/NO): NO